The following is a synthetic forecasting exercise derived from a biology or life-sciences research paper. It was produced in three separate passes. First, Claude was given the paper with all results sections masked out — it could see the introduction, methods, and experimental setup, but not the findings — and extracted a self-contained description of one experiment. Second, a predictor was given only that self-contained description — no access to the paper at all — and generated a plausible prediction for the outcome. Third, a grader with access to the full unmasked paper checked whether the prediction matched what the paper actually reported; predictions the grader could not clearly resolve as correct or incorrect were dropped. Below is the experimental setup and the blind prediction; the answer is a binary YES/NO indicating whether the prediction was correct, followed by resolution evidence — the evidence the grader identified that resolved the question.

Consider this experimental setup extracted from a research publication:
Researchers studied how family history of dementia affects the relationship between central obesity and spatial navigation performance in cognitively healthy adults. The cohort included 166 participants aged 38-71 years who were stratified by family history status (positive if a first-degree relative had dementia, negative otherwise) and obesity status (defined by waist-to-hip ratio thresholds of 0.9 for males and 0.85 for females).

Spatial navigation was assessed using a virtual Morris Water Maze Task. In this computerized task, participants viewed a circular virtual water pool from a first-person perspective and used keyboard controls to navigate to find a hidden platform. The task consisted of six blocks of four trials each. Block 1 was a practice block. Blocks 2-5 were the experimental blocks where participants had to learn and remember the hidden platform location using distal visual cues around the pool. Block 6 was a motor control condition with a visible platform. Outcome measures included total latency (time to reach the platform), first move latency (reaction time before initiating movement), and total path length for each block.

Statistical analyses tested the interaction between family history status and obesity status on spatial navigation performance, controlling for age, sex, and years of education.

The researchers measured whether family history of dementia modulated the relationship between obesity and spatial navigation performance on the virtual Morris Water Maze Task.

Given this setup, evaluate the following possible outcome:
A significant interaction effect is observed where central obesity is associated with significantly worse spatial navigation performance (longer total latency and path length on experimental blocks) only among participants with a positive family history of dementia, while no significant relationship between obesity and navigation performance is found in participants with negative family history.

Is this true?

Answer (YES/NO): NO